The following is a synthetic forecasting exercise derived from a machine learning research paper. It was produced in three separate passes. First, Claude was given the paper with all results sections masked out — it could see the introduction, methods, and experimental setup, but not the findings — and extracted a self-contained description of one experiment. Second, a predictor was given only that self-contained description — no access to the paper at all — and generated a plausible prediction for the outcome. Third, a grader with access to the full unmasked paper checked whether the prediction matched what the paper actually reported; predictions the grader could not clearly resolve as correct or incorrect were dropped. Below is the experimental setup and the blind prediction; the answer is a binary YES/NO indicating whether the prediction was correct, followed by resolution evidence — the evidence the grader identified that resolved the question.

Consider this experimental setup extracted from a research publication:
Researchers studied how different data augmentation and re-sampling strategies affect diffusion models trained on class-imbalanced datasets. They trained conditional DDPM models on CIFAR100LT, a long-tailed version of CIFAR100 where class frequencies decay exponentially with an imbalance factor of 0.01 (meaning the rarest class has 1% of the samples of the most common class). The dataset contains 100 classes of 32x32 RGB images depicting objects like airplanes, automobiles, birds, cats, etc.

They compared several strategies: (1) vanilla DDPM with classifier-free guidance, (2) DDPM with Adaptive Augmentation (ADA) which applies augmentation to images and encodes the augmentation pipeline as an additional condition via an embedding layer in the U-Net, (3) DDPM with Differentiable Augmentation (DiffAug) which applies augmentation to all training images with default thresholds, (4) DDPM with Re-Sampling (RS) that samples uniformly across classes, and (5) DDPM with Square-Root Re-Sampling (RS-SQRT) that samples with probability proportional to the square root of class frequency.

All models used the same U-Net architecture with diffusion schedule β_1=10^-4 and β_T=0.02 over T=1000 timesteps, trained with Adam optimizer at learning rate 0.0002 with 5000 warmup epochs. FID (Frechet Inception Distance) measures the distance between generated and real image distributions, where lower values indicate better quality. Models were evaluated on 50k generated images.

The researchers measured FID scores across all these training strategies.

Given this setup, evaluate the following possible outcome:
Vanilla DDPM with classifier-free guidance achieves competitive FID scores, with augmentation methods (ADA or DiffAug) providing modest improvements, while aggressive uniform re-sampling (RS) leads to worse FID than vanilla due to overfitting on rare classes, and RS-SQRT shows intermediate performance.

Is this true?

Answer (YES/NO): NO